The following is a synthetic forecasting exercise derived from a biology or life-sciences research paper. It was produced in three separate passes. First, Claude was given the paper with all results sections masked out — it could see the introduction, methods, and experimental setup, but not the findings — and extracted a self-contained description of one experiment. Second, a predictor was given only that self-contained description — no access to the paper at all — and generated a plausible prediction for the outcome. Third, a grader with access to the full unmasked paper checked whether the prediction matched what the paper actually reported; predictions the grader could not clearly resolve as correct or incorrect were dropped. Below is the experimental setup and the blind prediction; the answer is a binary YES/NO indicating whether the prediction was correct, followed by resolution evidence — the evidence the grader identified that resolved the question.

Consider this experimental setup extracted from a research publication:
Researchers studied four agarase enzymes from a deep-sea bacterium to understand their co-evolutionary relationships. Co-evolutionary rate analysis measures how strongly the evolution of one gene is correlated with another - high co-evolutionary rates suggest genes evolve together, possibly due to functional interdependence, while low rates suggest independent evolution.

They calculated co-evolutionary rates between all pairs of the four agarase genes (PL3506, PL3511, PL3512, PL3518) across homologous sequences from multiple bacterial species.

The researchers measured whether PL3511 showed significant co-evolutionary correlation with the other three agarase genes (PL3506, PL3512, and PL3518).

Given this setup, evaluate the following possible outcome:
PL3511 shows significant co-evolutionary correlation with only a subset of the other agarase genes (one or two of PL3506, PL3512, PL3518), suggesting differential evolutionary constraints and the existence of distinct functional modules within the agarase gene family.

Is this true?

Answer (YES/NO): NO